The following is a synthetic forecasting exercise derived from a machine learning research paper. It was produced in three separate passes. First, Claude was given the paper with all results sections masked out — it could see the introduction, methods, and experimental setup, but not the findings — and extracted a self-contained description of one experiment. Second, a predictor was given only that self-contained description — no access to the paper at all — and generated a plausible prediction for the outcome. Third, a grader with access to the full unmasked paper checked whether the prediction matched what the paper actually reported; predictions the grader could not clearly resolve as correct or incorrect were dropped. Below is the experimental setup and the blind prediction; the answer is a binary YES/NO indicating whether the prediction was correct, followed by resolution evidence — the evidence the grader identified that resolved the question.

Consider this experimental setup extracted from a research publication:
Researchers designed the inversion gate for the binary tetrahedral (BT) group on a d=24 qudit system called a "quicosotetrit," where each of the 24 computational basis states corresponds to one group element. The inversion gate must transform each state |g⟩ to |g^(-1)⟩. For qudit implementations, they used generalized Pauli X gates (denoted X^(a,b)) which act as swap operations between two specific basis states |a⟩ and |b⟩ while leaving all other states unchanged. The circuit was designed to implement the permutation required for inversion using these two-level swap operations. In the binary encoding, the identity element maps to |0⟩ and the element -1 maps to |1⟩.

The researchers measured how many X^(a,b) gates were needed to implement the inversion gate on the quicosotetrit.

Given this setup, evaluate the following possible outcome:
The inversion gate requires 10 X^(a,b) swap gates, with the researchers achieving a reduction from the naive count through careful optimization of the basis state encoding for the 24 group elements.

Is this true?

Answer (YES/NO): NO